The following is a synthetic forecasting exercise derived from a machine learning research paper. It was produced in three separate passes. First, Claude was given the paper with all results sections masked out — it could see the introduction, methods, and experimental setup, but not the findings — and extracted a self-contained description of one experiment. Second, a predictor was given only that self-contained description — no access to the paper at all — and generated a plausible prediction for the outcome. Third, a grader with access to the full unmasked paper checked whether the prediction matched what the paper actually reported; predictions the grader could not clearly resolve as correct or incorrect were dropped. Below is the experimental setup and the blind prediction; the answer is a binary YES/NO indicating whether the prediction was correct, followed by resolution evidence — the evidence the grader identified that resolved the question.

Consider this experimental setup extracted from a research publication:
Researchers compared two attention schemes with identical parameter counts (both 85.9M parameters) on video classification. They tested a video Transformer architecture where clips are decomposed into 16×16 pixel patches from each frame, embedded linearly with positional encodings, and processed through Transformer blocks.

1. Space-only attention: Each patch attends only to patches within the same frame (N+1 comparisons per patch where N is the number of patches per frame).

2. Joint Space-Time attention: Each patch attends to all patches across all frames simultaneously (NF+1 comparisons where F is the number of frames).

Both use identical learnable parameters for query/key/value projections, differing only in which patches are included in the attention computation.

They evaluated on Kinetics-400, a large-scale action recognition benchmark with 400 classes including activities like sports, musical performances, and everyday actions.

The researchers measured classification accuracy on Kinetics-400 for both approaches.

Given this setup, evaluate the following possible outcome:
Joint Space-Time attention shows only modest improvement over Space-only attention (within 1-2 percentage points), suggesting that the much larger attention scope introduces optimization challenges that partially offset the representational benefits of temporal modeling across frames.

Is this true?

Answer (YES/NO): YES